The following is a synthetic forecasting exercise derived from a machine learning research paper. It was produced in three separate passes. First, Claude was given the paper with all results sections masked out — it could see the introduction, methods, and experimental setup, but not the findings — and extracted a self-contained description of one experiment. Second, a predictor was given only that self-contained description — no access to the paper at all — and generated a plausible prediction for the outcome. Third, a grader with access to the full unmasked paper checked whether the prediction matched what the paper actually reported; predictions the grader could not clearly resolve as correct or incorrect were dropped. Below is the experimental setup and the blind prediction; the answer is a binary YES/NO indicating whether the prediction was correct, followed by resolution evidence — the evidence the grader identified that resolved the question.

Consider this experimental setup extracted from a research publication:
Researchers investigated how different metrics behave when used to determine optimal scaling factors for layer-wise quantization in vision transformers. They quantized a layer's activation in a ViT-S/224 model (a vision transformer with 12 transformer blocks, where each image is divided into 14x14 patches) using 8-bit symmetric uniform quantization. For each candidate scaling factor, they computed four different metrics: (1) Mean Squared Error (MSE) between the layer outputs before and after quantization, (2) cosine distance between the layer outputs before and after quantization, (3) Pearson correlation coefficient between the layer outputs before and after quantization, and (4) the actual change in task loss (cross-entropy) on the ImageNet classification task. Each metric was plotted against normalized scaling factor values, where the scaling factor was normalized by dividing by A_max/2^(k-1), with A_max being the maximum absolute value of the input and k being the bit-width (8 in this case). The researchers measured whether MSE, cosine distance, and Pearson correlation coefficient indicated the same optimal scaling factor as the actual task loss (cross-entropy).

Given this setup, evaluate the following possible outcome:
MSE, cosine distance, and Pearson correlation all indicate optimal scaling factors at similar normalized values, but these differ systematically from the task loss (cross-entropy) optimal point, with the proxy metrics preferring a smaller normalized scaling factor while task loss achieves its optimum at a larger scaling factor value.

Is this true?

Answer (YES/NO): YES